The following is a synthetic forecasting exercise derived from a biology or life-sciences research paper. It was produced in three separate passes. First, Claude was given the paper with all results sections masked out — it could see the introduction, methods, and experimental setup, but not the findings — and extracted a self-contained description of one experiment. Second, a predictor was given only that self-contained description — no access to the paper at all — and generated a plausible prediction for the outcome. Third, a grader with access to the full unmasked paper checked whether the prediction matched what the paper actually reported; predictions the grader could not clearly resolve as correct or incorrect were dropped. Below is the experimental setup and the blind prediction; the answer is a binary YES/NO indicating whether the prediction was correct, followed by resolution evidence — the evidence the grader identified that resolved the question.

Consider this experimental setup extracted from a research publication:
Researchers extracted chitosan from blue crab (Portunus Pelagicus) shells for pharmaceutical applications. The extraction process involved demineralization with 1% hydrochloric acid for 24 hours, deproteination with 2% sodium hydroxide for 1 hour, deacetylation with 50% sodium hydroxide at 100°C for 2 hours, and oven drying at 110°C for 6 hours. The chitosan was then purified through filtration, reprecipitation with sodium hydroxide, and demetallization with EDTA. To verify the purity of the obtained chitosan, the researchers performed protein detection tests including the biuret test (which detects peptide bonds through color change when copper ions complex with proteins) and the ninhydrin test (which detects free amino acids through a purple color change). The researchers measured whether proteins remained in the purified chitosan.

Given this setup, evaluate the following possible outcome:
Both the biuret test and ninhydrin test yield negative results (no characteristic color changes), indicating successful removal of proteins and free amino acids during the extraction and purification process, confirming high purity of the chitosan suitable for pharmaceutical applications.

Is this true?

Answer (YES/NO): YES